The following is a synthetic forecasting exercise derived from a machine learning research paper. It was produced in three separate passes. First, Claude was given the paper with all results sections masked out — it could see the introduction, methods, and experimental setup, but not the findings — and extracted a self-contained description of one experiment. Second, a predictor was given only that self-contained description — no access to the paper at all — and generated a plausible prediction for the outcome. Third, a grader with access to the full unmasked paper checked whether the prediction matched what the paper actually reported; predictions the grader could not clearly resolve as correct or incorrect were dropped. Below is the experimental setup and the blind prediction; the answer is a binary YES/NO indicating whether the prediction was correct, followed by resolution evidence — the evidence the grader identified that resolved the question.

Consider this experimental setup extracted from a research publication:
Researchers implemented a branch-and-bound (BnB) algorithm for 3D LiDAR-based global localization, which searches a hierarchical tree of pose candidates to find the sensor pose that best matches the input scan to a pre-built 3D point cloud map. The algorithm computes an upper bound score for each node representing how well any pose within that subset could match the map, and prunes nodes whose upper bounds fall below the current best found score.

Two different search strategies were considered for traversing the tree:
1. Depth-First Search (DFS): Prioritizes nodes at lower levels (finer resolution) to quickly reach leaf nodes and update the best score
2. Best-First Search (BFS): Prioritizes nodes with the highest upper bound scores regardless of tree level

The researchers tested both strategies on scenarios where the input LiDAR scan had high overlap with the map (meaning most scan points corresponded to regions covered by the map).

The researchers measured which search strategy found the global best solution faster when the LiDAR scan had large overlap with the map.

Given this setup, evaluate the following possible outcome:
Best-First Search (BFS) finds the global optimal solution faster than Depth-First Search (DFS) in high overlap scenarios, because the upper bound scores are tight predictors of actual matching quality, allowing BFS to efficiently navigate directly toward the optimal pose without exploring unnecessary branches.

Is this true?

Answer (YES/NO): YES